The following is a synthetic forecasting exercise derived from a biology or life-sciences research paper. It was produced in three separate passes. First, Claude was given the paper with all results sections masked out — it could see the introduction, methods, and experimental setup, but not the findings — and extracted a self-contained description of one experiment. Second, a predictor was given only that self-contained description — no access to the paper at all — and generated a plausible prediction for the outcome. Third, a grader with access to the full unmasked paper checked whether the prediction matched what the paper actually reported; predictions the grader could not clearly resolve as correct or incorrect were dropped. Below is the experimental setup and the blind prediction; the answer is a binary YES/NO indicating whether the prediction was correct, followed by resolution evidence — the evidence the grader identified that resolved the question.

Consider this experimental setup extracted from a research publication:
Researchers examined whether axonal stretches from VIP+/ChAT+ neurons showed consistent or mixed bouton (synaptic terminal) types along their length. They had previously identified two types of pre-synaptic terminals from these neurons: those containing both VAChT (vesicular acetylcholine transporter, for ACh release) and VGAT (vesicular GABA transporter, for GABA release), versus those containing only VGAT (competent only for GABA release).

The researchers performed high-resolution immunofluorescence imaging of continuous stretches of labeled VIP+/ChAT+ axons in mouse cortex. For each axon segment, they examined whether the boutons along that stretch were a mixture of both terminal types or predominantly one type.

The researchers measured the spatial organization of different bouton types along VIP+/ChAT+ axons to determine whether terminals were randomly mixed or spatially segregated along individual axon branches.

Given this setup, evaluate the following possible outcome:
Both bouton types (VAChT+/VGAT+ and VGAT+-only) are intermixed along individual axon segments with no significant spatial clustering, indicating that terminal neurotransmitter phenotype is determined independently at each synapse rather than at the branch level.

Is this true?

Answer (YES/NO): NO